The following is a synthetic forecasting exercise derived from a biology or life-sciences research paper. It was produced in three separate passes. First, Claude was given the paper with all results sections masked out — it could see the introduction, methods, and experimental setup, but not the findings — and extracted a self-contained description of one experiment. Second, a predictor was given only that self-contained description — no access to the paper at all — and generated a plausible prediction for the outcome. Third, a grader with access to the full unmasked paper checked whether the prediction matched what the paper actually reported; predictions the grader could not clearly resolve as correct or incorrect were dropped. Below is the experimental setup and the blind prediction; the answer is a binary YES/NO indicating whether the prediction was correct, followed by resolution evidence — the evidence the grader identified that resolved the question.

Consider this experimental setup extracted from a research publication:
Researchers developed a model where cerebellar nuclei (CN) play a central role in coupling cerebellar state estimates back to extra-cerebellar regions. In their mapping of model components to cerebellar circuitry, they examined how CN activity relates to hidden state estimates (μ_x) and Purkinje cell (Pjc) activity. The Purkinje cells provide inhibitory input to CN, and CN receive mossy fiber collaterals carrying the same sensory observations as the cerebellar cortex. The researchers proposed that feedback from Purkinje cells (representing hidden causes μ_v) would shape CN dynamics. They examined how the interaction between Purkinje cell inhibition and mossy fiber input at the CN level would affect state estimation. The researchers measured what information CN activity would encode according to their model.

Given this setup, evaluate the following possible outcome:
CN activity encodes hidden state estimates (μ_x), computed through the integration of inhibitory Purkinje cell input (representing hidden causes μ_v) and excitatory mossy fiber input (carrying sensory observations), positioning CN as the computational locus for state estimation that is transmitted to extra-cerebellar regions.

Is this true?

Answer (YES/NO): YES